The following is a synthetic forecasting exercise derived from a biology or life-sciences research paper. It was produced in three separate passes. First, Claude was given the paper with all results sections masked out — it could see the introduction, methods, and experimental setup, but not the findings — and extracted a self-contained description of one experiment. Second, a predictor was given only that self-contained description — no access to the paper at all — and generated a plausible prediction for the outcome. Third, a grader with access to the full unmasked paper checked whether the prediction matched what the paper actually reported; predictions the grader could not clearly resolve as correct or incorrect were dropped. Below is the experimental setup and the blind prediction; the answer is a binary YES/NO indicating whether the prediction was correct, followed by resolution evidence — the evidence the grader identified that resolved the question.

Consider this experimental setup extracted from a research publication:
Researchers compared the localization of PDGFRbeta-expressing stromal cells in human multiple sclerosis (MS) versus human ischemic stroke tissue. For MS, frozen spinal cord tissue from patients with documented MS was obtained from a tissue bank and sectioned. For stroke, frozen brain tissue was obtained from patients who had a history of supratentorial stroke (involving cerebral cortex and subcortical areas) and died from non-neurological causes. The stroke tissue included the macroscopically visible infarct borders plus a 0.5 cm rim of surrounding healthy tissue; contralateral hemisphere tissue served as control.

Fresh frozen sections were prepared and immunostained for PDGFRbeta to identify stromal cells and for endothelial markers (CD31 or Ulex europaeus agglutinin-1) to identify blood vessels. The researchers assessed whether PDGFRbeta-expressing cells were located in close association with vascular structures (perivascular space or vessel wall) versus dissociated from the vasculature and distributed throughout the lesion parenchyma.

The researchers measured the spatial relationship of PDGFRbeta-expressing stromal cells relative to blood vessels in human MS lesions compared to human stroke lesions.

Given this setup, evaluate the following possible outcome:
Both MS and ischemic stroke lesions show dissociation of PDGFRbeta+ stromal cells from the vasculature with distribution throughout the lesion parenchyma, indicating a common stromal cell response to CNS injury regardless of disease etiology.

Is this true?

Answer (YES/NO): NO